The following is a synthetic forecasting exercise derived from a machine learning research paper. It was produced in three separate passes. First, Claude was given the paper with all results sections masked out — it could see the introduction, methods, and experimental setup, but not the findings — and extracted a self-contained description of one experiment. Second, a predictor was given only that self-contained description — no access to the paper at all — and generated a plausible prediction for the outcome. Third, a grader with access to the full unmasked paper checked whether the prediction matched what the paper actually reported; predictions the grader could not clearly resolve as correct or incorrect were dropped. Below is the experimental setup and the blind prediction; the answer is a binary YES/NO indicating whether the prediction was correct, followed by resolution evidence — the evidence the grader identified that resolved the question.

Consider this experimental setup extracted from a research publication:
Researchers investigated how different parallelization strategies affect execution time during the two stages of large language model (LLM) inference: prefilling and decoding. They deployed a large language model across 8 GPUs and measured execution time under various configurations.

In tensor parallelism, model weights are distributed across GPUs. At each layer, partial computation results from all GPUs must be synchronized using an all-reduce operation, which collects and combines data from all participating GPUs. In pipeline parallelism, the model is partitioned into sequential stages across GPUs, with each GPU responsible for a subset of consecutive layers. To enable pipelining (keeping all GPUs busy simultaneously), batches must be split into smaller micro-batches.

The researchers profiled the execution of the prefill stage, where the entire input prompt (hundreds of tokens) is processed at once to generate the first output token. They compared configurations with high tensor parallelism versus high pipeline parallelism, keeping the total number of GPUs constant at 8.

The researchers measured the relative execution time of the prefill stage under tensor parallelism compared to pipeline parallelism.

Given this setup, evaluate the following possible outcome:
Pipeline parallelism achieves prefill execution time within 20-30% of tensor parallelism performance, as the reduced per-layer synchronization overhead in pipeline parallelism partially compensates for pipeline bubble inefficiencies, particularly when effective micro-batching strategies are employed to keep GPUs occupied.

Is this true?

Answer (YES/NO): NO